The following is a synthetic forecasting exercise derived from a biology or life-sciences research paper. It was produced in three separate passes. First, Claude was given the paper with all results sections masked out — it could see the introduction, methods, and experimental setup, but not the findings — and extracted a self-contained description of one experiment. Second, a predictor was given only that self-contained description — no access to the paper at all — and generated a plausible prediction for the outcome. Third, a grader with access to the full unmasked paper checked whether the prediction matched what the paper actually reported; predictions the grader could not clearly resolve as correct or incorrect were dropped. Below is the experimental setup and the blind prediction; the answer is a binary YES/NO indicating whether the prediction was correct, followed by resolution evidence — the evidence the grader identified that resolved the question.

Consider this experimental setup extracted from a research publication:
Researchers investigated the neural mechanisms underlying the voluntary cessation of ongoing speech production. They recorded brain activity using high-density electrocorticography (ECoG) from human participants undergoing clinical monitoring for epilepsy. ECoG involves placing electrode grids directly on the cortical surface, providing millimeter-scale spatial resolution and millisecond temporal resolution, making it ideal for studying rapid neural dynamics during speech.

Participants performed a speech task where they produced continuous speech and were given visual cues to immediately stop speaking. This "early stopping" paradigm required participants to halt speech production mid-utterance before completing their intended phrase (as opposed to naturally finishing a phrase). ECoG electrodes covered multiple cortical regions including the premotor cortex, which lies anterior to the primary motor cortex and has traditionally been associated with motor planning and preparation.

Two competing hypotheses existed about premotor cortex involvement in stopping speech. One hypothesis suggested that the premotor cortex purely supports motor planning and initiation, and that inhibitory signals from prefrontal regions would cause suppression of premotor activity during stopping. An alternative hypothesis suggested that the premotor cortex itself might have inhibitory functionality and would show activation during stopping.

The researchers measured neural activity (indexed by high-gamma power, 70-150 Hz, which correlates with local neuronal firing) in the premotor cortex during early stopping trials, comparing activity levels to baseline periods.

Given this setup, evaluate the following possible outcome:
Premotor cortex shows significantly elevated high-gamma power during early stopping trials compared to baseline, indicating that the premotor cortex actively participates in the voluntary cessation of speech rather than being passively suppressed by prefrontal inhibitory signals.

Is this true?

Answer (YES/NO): YES